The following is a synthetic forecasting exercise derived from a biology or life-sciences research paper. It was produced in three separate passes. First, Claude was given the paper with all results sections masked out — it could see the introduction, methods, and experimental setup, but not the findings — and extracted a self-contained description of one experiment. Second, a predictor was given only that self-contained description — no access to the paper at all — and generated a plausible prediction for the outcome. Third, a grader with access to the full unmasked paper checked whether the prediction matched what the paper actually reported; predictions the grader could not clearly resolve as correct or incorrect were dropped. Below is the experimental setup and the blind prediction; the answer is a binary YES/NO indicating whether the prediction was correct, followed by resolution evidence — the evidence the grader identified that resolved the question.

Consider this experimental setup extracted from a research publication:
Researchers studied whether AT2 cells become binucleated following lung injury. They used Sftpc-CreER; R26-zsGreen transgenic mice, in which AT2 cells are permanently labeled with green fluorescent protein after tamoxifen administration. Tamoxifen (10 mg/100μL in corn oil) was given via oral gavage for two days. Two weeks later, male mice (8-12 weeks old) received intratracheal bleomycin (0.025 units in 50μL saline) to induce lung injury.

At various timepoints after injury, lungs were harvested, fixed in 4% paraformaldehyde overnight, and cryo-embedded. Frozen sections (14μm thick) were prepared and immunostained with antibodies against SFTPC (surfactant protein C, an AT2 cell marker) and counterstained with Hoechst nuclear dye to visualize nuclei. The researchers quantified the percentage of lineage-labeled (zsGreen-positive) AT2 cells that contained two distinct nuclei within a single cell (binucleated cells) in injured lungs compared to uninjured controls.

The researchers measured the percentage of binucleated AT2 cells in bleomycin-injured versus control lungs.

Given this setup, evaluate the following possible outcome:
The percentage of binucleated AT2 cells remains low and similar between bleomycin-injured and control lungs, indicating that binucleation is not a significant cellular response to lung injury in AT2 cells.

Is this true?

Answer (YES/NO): NO